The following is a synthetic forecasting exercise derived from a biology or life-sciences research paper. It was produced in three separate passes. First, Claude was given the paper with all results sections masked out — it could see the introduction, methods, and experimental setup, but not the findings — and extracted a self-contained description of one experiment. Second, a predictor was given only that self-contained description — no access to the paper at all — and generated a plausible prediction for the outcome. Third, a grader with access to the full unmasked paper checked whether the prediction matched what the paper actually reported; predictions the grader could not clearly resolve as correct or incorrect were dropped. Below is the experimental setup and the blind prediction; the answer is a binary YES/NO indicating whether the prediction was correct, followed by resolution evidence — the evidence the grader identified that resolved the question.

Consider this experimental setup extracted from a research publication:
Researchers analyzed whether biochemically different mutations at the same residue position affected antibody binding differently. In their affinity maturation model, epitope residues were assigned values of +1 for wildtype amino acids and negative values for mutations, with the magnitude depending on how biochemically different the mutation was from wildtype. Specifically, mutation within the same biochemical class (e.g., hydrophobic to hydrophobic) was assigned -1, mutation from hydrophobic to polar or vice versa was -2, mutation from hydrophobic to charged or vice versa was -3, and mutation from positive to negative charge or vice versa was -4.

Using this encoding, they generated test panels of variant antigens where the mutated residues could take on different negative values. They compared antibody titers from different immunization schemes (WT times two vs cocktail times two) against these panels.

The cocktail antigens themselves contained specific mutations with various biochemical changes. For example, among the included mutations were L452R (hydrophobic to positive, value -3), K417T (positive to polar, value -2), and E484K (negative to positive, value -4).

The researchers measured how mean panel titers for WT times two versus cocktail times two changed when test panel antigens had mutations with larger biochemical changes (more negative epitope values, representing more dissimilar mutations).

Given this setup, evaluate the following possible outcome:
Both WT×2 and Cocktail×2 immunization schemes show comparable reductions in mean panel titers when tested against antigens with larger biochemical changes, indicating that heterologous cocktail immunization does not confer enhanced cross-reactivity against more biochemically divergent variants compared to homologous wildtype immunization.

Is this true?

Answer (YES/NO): NO